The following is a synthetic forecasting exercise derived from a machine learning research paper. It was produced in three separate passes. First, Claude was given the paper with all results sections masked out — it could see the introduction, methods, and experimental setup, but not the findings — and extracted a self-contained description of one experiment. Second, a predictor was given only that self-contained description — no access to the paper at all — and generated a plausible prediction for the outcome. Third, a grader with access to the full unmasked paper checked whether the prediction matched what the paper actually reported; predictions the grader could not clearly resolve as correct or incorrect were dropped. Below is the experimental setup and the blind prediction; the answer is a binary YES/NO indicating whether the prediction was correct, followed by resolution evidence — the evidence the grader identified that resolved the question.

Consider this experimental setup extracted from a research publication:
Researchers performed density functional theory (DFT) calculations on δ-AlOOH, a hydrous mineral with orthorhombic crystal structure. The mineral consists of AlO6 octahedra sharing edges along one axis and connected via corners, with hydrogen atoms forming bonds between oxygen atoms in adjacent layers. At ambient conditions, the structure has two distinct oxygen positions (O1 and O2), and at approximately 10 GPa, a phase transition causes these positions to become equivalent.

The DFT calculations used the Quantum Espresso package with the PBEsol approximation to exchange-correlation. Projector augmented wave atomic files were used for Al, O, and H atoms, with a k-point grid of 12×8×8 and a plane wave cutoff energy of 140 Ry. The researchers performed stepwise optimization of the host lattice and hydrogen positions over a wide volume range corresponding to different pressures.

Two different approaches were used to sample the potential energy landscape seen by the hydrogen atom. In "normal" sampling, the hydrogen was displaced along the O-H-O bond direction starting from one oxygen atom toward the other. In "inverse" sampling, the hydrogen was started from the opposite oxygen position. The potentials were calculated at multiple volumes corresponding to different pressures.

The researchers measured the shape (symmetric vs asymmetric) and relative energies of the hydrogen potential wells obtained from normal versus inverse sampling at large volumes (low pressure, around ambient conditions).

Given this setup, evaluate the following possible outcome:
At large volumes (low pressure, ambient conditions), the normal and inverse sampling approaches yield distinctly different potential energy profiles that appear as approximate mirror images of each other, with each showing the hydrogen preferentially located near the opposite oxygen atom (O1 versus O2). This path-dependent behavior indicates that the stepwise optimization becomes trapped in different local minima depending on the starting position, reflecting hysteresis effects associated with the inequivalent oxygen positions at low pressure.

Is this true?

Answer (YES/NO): NO